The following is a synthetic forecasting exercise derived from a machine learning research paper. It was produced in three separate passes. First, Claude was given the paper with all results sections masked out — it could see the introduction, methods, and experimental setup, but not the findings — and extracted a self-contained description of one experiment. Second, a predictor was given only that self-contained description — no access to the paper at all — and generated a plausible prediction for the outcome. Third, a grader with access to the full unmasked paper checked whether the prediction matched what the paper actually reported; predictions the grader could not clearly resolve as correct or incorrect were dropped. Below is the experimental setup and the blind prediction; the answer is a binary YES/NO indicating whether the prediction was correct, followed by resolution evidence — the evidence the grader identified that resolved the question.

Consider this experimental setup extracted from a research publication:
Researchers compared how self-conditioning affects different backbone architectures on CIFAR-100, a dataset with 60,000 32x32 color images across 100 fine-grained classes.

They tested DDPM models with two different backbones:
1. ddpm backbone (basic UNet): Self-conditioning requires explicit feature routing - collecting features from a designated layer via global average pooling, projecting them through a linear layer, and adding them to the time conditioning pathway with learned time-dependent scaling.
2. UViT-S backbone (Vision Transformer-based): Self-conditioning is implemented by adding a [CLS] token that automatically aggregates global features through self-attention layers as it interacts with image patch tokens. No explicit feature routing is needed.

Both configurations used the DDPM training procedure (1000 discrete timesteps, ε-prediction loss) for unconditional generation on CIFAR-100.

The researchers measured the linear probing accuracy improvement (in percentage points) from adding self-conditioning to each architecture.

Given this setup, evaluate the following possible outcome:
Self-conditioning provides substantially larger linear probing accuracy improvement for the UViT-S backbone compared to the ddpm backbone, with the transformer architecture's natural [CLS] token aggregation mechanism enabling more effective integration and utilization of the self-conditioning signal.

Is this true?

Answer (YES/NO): NO